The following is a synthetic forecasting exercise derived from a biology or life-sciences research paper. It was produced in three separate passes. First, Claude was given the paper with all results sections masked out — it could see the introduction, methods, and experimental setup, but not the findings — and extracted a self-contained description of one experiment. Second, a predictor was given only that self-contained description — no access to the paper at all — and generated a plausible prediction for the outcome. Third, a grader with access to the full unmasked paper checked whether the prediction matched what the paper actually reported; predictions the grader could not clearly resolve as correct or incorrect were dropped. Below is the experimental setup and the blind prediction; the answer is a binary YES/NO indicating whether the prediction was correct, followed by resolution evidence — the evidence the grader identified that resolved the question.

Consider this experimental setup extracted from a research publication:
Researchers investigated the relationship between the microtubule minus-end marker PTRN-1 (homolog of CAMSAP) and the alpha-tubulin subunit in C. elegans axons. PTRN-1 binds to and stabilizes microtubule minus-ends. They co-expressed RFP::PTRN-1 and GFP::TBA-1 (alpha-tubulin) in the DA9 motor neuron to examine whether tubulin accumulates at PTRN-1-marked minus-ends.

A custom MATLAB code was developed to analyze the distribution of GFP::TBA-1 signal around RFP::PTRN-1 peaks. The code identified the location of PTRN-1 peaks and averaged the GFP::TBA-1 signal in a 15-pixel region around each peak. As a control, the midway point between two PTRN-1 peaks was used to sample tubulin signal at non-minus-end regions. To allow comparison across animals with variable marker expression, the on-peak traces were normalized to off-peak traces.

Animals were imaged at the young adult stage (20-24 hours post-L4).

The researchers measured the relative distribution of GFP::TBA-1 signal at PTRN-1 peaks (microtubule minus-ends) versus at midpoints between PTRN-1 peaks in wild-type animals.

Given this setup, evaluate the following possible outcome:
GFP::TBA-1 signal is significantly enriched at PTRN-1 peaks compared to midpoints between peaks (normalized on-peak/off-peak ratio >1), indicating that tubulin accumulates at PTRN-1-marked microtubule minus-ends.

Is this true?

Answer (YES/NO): YES